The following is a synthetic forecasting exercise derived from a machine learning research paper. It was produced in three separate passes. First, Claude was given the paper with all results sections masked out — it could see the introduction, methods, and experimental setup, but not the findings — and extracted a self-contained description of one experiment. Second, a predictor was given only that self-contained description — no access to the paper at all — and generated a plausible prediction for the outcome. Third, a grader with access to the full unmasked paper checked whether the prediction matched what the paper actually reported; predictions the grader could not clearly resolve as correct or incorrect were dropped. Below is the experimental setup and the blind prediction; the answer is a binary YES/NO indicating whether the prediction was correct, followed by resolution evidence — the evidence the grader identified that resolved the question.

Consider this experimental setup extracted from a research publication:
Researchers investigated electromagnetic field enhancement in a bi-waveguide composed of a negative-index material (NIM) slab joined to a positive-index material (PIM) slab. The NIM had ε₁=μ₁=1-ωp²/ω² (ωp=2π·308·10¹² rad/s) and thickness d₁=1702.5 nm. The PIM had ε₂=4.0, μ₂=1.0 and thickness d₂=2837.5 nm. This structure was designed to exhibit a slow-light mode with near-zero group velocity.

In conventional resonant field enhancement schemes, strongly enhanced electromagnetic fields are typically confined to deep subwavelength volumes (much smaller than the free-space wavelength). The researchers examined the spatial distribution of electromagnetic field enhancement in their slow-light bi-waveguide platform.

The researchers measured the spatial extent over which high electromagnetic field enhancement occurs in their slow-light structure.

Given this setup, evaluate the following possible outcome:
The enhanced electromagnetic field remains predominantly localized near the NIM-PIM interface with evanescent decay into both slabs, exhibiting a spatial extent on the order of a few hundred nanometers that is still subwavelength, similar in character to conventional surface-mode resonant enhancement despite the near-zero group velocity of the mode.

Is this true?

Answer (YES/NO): NO